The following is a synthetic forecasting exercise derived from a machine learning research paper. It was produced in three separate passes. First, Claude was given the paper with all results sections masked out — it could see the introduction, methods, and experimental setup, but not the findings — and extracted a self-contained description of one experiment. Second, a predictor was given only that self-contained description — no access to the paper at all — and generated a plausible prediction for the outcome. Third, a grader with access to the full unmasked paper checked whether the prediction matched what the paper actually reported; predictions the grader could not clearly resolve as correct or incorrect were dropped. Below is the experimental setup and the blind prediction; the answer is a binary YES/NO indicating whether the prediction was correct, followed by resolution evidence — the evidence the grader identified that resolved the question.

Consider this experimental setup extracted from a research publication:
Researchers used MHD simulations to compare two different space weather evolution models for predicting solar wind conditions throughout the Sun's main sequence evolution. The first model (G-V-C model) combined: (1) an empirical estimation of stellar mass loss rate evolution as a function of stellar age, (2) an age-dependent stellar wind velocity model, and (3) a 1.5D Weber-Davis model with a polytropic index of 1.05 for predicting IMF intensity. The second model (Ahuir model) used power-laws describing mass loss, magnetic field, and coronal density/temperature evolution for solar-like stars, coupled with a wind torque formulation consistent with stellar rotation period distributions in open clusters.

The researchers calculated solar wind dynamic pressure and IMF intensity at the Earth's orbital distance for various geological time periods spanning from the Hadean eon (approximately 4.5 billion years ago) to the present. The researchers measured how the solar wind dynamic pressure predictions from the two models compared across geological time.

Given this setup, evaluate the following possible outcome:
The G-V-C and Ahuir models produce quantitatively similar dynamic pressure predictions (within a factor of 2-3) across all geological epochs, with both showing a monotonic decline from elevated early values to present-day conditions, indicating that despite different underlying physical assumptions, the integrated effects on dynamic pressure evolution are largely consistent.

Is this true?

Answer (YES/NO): NO